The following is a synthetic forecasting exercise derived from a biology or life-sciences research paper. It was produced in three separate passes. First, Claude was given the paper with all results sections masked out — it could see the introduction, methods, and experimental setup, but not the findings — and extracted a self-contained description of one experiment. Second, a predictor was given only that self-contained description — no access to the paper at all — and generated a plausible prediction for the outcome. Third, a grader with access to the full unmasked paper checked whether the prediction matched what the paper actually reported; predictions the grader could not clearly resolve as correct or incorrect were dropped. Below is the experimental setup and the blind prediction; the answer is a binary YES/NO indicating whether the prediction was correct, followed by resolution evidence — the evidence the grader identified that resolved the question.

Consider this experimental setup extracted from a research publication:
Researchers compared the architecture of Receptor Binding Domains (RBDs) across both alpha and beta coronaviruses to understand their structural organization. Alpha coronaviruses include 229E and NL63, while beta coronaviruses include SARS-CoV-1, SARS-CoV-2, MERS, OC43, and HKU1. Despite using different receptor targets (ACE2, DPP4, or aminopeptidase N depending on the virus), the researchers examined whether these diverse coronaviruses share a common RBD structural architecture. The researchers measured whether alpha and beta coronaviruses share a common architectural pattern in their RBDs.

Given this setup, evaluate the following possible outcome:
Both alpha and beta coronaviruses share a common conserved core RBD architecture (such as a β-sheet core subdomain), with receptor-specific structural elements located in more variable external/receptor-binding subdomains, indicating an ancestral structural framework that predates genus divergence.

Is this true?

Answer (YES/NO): NO